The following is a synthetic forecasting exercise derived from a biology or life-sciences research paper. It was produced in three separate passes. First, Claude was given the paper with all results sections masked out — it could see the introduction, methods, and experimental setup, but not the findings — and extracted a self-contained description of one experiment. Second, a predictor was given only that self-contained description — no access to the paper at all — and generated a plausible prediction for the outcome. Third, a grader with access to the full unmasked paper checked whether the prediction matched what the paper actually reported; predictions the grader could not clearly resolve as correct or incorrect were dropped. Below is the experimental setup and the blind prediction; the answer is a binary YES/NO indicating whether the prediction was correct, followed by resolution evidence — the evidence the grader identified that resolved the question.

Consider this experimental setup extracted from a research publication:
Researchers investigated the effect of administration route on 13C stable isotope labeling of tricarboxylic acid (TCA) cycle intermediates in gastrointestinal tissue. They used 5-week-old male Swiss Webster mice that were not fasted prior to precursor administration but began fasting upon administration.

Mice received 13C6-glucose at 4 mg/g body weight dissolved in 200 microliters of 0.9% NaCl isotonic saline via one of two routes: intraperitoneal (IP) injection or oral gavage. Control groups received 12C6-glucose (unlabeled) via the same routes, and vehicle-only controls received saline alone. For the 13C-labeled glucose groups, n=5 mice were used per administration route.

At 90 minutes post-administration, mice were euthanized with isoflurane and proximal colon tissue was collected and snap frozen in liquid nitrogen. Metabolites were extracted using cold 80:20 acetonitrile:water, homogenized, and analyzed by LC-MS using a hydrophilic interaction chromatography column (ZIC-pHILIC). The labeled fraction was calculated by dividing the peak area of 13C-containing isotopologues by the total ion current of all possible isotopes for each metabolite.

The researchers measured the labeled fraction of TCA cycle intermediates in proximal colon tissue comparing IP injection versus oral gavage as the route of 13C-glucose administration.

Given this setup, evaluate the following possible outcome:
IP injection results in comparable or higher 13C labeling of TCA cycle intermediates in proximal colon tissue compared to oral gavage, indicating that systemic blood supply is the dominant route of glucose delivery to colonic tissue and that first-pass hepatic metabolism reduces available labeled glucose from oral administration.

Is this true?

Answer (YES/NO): YES